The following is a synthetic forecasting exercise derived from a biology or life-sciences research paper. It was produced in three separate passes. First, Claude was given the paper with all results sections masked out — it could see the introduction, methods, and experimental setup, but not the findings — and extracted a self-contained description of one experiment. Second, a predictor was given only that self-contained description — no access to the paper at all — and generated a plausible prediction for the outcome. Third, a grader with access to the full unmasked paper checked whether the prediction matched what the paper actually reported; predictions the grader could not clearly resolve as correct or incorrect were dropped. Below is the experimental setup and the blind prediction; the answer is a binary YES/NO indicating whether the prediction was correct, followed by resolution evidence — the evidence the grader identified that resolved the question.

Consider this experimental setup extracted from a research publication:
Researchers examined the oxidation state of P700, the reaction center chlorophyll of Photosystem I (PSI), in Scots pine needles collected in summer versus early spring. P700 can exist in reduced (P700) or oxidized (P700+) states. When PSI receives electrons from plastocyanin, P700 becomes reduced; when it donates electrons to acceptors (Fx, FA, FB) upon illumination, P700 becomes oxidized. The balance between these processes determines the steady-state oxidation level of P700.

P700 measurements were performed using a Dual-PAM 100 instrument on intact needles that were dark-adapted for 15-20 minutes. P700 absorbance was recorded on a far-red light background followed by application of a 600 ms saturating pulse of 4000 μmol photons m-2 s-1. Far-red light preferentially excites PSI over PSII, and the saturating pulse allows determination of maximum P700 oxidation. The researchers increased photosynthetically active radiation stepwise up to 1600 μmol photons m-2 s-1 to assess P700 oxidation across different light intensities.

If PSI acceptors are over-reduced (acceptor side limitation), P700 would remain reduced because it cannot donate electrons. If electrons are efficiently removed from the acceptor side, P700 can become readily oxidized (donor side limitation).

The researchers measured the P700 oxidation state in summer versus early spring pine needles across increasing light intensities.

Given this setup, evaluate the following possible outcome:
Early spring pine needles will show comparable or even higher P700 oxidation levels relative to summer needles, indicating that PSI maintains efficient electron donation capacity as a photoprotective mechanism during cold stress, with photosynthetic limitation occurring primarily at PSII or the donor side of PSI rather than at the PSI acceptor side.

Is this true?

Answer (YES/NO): YES